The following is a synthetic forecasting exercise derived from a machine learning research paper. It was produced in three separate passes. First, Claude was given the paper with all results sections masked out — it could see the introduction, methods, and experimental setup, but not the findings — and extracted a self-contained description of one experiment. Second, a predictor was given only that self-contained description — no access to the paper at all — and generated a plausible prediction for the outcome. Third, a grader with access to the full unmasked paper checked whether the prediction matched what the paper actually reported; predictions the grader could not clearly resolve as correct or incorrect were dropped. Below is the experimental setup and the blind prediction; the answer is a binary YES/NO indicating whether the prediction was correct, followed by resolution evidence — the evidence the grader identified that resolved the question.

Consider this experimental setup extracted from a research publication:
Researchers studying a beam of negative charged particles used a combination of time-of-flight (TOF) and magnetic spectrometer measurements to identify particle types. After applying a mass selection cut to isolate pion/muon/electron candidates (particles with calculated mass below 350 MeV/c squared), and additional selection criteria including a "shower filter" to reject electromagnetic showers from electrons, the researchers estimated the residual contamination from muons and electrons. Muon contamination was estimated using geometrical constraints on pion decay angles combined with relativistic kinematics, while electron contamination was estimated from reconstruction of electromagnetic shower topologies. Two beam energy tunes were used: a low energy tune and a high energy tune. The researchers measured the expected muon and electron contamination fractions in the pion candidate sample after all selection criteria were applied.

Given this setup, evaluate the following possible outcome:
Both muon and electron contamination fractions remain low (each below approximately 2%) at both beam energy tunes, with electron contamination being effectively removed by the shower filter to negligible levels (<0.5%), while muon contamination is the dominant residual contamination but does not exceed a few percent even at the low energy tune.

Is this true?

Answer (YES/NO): NO